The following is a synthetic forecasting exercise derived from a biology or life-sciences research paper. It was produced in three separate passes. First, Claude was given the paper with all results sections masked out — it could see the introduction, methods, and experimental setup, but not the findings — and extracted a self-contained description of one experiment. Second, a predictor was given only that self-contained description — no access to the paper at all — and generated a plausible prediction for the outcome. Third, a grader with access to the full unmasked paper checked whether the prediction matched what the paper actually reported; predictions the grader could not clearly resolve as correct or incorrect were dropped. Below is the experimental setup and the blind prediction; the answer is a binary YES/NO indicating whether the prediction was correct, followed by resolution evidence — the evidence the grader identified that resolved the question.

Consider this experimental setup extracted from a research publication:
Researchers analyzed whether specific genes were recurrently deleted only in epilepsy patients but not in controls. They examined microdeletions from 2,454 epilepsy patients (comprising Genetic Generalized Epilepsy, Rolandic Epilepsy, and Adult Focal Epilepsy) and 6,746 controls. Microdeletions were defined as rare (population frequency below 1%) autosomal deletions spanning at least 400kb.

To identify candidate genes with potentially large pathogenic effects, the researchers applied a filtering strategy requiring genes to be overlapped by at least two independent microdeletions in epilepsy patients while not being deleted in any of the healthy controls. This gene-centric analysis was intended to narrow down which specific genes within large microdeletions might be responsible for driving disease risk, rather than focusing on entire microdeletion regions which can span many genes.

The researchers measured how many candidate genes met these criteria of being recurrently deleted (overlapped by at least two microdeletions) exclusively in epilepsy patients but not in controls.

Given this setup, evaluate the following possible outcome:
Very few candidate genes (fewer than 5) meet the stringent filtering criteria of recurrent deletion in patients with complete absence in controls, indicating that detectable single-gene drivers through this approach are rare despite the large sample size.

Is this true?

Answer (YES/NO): NO